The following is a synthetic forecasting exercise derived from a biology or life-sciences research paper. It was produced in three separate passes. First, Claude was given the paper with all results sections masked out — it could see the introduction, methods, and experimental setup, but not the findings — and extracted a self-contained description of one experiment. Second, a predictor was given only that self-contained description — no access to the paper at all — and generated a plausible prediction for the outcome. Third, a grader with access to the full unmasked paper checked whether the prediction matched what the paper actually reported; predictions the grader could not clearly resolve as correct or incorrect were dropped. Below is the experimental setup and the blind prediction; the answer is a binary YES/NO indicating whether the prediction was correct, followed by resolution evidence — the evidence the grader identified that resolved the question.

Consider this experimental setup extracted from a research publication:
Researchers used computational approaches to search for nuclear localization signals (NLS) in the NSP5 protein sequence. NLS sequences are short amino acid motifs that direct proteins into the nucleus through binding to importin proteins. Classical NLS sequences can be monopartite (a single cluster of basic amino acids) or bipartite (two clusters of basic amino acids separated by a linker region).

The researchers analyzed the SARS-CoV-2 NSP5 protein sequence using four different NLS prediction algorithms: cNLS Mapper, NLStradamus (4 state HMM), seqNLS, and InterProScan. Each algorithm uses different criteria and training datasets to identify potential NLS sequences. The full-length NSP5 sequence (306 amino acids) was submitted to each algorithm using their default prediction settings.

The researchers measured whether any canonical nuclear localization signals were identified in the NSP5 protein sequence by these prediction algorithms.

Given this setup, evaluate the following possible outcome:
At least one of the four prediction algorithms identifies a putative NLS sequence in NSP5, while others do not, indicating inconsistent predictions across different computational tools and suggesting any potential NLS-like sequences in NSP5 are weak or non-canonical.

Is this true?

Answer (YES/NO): NO